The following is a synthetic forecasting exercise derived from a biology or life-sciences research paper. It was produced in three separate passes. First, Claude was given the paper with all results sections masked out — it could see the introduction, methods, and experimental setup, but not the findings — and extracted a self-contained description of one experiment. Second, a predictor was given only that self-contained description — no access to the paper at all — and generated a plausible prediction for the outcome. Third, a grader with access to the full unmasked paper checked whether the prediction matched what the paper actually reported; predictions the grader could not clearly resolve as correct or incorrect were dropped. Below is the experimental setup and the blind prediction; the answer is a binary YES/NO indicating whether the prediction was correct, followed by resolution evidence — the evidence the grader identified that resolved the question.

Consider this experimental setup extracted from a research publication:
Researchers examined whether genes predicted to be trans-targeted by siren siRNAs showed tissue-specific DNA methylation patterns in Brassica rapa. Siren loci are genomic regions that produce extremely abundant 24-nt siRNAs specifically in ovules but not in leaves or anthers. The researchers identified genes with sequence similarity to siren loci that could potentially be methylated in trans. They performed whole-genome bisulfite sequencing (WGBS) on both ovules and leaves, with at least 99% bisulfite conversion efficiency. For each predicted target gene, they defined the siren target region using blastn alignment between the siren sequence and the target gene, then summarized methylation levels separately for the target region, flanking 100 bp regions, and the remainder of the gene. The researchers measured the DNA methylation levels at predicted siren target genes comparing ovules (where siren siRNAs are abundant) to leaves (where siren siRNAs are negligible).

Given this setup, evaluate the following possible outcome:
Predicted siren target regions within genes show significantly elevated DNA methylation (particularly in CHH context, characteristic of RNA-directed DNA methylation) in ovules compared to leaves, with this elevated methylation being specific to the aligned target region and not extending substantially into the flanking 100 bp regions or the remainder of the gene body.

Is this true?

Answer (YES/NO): YES